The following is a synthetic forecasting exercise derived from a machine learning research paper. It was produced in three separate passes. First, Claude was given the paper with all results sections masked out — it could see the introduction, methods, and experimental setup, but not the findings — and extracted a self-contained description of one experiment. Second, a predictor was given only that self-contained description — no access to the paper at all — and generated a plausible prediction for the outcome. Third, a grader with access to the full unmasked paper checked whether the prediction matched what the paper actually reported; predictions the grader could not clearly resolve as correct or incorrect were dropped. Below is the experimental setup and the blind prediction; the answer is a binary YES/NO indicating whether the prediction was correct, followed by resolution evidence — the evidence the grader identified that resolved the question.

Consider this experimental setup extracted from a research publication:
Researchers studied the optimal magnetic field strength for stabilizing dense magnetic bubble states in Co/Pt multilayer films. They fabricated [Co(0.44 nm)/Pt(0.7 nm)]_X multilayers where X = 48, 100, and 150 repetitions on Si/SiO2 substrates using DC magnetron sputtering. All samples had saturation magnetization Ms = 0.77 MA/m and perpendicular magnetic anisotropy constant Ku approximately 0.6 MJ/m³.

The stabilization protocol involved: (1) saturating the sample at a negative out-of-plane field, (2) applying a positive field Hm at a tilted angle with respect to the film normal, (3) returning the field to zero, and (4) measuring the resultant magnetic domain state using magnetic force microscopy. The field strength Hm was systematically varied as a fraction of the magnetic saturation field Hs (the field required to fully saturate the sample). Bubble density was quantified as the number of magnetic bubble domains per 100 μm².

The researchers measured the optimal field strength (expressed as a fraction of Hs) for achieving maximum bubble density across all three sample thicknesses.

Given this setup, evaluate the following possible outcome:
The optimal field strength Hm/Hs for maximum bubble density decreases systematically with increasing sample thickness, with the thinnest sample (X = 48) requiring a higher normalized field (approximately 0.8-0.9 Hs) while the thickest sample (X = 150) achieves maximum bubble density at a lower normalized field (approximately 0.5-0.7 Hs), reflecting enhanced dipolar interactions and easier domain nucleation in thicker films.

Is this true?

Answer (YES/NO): NO